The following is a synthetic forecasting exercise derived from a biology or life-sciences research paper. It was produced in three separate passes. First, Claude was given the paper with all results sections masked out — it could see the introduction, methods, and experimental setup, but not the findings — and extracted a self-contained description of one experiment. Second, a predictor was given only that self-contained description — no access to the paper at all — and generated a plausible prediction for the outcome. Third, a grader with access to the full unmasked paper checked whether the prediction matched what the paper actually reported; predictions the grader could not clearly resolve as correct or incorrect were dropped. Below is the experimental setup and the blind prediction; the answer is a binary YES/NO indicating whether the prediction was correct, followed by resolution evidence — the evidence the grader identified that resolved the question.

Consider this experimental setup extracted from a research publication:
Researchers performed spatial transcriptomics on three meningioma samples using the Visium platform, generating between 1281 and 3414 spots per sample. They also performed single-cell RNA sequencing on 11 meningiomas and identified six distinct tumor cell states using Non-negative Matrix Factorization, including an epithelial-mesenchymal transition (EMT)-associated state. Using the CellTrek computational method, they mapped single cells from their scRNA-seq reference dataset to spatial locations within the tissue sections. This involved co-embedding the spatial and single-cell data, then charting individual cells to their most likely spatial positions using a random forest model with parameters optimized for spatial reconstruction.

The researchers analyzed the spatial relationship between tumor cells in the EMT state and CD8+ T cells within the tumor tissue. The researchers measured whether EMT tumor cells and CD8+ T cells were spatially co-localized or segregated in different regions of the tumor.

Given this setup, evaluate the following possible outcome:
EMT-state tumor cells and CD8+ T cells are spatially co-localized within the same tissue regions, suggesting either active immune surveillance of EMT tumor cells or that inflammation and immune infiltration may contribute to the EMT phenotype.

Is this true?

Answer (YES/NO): YES